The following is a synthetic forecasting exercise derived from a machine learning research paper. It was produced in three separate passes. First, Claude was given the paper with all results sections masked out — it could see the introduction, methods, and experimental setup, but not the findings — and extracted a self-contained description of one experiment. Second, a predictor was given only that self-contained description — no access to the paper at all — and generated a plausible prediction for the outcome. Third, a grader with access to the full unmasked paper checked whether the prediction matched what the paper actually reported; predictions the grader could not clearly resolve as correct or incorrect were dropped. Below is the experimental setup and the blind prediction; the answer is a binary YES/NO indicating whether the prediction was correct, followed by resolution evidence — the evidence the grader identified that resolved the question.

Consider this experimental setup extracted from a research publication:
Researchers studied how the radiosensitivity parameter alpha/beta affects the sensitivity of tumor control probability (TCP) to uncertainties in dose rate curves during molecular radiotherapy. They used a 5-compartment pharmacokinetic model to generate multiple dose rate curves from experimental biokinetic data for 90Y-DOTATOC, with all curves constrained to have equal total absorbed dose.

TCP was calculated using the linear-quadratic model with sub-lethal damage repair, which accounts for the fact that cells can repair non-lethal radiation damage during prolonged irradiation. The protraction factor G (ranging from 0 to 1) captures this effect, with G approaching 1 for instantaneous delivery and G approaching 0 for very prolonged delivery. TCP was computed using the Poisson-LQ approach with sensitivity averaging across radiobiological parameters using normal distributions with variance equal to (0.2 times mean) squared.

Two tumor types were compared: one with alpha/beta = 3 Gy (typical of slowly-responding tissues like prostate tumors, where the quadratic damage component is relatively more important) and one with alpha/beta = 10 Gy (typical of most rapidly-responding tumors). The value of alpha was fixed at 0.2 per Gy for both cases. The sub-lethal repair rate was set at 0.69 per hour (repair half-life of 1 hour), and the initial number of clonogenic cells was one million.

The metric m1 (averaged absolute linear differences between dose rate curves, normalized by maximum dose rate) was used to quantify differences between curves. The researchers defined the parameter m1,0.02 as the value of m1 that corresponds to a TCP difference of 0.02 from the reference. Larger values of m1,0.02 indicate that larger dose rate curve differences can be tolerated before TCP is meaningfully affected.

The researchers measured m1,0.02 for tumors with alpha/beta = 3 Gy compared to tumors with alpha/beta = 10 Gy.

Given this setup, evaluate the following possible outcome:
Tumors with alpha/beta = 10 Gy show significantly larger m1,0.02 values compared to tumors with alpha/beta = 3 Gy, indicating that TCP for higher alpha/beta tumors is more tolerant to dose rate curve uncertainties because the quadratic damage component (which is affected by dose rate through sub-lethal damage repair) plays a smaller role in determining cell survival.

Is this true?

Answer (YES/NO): YES